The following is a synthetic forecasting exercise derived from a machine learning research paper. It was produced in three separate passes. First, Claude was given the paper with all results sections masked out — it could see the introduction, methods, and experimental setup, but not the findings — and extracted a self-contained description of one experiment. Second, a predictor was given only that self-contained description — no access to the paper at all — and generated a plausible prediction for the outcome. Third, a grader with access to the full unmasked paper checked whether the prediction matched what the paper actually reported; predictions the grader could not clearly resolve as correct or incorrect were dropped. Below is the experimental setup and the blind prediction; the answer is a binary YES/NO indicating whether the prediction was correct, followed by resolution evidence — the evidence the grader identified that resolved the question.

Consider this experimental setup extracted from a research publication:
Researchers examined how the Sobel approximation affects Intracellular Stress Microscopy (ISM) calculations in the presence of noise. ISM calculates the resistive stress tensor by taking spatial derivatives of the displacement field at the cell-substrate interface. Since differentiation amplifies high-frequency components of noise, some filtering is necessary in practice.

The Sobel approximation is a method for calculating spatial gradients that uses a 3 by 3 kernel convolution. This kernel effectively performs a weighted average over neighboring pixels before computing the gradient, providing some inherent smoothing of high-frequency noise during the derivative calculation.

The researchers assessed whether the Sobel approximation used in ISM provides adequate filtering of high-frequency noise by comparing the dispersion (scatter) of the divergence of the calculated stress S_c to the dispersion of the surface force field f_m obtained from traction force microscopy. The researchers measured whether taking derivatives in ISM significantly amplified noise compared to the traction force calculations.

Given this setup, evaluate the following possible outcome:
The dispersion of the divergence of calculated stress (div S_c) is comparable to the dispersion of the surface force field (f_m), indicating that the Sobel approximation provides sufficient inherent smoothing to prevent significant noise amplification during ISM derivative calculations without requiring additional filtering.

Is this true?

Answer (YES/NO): YES